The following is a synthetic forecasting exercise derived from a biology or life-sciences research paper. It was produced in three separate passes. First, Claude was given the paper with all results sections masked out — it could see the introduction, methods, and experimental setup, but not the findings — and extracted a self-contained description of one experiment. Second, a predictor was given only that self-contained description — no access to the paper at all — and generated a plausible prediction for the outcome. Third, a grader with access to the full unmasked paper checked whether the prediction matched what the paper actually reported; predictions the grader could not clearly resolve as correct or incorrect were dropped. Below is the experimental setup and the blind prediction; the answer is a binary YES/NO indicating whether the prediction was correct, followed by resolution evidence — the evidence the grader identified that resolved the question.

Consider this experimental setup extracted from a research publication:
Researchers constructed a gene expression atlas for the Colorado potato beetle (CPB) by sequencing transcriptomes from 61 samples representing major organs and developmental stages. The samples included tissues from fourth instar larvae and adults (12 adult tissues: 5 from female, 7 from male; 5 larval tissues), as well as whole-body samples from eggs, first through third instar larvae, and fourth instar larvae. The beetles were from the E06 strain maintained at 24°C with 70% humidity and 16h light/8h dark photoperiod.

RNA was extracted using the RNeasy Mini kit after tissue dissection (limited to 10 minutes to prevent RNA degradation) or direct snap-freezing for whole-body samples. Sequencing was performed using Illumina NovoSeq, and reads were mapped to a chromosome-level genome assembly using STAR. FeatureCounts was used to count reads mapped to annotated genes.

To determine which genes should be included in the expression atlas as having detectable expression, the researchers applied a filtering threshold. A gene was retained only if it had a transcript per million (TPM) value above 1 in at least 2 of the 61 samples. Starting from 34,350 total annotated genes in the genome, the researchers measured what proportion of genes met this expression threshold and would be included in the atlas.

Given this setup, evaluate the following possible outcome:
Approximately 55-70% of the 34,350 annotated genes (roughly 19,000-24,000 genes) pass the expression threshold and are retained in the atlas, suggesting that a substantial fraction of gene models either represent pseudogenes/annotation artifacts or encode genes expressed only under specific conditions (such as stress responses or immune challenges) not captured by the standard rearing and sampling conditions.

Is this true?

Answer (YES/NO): NO